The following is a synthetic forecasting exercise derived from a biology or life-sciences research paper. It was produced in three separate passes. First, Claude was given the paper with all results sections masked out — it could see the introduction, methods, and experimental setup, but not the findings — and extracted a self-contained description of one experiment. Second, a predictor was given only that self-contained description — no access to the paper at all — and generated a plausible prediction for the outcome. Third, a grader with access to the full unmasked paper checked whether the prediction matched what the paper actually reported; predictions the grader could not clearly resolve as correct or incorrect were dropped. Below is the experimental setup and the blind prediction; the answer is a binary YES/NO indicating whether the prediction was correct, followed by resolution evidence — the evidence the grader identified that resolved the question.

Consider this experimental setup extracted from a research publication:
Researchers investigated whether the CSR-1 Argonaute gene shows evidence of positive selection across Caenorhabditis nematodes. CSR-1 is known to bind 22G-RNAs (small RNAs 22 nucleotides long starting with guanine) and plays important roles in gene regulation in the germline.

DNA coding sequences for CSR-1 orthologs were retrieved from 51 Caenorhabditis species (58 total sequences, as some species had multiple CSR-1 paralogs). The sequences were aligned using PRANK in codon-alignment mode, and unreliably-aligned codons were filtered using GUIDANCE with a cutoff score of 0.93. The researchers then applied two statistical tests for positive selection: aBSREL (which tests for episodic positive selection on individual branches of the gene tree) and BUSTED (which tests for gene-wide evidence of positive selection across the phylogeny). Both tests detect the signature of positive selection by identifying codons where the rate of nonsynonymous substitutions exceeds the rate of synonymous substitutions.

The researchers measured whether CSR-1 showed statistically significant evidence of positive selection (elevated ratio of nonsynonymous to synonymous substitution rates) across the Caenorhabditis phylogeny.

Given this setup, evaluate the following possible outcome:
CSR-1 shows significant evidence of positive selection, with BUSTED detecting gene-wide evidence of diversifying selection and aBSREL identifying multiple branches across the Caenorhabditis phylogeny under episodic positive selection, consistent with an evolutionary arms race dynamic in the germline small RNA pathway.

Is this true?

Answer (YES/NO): NO